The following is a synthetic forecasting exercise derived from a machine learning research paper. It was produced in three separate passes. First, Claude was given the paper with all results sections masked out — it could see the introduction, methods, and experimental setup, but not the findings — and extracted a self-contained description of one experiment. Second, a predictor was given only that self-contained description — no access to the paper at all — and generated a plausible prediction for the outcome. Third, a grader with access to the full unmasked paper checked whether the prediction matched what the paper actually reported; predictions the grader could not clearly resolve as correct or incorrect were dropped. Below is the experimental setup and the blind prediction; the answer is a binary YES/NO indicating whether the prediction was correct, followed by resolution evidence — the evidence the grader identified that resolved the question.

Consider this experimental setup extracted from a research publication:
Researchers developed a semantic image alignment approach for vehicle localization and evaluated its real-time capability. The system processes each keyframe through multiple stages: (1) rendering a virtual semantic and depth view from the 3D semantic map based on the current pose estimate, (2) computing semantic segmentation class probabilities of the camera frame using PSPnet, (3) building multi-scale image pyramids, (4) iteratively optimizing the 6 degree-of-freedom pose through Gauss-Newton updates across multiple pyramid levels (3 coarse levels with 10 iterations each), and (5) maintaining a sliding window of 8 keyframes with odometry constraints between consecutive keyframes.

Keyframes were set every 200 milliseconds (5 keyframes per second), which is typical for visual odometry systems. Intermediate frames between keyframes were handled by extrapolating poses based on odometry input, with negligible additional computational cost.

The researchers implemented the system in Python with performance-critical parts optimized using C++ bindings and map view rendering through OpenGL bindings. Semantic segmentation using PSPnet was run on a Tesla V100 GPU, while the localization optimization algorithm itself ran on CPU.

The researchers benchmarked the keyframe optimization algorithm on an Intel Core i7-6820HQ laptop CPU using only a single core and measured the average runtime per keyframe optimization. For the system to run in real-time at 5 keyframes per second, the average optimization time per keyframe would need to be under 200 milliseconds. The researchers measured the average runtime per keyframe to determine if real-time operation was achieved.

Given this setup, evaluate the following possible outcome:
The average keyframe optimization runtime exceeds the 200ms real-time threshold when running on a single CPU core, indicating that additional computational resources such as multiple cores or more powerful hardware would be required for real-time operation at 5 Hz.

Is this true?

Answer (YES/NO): NO